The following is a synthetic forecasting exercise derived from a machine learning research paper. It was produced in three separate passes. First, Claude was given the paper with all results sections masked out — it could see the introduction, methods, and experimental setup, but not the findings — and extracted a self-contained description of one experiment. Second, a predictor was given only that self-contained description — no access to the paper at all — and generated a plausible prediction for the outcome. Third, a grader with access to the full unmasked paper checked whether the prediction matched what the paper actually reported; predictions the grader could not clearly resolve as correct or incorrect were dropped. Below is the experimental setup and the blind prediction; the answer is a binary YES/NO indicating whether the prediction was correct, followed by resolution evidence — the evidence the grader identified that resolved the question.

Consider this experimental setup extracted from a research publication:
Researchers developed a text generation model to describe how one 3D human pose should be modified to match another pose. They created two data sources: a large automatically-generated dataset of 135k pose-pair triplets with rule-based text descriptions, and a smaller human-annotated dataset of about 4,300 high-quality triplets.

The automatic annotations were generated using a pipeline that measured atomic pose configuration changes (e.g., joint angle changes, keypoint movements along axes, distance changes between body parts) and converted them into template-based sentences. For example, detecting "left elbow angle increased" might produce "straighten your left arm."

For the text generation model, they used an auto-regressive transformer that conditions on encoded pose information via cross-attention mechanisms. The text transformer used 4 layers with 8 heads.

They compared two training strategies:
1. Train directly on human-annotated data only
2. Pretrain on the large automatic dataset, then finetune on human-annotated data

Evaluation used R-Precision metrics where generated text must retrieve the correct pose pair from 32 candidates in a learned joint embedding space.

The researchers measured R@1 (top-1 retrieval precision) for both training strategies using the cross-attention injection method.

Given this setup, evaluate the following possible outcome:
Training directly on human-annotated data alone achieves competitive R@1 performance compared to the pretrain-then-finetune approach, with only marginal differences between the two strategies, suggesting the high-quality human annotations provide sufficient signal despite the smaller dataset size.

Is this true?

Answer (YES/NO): NO